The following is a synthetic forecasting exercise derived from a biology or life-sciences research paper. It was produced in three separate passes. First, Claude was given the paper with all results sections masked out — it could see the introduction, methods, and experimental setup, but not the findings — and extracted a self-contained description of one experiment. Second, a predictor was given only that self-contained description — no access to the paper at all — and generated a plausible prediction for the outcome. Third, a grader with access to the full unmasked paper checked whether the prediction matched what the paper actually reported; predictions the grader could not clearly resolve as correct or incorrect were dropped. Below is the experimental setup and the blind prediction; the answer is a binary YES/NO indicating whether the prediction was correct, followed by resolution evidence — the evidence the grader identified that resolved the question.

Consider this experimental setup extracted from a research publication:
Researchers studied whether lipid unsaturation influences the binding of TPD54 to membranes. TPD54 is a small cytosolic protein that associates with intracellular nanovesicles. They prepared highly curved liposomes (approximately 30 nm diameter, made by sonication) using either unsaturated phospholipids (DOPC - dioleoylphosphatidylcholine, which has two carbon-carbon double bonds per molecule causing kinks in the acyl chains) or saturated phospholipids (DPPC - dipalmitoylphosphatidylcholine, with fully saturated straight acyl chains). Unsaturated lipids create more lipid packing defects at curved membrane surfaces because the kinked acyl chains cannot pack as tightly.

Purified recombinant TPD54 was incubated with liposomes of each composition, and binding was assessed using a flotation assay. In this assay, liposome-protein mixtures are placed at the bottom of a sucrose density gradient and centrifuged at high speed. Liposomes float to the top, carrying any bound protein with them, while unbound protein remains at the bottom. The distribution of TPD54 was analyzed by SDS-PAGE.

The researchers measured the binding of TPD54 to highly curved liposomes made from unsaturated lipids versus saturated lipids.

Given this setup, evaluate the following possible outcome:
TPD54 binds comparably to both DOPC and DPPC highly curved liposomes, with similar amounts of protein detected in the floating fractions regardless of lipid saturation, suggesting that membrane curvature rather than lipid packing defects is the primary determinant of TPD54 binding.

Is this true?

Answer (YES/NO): NO